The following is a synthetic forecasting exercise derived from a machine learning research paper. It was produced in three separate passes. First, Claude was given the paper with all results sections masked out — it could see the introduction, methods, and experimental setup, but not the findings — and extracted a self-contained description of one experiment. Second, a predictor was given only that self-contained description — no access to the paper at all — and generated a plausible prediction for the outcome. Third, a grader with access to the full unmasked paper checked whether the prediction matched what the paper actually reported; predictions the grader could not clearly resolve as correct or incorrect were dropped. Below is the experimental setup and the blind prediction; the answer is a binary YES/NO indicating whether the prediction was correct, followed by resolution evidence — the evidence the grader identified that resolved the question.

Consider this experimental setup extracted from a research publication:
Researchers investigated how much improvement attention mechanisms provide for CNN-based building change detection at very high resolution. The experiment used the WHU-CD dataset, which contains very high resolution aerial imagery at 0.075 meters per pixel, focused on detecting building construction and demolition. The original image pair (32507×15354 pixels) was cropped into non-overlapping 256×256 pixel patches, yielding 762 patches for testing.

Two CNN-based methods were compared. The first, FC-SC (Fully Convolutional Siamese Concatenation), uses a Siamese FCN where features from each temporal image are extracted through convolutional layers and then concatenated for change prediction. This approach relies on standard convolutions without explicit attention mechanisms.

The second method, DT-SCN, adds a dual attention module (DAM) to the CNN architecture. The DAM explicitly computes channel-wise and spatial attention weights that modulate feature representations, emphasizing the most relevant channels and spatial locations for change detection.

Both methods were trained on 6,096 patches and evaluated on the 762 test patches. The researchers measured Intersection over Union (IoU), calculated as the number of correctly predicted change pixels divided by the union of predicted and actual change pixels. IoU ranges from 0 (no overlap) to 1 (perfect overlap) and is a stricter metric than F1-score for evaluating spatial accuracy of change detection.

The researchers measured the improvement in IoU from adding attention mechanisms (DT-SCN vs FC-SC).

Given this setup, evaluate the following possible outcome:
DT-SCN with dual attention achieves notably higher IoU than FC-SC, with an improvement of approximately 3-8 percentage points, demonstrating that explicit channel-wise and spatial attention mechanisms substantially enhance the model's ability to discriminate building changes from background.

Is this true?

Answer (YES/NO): NO